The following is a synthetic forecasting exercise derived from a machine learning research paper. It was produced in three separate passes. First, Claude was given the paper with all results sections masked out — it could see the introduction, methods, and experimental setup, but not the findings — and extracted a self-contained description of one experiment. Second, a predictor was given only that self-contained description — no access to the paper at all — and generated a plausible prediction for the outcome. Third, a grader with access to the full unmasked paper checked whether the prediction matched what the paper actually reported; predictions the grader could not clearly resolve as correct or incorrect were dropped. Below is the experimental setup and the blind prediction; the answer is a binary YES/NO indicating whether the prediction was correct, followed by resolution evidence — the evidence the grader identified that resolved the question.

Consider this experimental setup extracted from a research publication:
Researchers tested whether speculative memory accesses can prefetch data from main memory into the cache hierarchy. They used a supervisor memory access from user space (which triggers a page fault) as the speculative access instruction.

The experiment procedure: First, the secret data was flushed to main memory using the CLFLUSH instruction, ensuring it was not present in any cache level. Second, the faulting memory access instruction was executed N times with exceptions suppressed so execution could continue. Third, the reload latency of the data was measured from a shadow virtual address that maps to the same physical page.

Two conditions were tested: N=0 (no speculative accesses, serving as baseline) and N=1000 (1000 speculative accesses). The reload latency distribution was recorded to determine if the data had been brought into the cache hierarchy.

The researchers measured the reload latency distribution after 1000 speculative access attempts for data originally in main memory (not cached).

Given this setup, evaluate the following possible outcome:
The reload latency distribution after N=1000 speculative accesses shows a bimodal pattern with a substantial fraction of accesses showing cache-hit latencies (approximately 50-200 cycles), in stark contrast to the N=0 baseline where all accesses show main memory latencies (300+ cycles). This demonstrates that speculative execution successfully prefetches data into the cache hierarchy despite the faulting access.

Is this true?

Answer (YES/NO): NO